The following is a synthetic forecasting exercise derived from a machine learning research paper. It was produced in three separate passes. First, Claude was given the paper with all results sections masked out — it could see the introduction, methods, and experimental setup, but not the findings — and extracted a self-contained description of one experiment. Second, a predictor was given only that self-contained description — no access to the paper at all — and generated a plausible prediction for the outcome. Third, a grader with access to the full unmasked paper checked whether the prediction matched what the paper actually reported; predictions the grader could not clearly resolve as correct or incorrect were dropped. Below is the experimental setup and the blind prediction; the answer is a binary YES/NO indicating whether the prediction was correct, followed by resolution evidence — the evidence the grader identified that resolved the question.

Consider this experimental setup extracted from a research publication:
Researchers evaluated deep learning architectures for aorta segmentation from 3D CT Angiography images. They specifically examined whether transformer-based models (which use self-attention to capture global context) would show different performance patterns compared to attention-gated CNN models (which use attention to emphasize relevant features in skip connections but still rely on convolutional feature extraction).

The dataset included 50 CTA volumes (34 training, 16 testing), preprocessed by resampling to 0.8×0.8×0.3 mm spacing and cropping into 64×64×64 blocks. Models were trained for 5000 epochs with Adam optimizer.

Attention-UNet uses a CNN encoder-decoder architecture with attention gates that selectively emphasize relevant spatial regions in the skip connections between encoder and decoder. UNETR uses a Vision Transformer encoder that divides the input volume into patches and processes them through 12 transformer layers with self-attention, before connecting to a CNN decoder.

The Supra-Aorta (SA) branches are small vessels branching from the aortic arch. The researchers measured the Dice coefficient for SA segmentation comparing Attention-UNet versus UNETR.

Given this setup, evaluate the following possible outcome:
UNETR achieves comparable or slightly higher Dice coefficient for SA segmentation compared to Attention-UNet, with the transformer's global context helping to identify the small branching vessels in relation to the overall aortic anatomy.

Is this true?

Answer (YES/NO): NO